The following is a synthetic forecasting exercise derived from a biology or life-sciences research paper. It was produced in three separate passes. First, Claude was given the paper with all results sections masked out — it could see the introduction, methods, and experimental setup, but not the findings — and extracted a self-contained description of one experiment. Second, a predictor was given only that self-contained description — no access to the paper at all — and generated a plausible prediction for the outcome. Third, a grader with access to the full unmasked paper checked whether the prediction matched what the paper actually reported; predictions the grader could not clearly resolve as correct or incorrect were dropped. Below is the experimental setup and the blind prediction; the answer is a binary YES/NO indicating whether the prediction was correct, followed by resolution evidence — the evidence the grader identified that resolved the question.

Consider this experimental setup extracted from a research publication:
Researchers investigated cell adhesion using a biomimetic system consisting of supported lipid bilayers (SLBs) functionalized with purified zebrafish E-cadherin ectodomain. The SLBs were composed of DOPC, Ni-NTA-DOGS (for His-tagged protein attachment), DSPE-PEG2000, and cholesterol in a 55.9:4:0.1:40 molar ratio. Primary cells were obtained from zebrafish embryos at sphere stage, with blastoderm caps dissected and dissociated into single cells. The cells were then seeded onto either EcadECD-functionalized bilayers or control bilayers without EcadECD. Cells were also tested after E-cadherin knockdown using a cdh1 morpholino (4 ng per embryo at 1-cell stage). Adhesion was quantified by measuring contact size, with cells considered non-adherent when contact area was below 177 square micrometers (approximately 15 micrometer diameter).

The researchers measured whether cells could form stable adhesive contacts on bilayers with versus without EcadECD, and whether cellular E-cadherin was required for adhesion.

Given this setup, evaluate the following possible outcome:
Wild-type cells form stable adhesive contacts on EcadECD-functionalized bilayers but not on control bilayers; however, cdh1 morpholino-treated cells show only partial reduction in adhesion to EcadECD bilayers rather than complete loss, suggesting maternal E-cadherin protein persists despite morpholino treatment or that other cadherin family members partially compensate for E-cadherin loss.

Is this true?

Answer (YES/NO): YES